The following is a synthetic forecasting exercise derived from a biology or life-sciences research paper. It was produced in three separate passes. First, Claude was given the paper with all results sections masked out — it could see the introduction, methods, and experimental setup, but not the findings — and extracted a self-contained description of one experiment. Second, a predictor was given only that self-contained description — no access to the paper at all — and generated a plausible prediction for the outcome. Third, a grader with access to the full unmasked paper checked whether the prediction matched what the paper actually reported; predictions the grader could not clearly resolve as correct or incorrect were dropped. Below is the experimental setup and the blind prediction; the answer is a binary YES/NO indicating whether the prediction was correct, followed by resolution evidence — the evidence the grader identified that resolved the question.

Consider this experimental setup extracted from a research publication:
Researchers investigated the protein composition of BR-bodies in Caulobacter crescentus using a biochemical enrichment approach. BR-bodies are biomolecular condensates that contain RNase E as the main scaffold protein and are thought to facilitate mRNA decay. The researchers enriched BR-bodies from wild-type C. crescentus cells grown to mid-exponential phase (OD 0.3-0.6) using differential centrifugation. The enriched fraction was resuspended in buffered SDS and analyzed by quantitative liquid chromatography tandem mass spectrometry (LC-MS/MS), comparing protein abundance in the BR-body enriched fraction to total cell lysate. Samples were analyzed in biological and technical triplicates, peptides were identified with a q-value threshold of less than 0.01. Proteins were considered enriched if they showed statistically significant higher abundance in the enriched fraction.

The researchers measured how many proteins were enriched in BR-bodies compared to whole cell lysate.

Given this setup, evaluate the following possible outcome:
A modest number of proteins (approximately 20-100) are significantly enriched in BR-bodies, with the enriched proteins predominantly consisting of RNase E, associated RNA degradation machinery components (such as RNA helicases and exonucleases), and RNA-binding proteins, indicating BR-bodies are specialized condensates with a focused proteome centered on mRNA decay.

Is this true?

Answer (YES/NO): NO